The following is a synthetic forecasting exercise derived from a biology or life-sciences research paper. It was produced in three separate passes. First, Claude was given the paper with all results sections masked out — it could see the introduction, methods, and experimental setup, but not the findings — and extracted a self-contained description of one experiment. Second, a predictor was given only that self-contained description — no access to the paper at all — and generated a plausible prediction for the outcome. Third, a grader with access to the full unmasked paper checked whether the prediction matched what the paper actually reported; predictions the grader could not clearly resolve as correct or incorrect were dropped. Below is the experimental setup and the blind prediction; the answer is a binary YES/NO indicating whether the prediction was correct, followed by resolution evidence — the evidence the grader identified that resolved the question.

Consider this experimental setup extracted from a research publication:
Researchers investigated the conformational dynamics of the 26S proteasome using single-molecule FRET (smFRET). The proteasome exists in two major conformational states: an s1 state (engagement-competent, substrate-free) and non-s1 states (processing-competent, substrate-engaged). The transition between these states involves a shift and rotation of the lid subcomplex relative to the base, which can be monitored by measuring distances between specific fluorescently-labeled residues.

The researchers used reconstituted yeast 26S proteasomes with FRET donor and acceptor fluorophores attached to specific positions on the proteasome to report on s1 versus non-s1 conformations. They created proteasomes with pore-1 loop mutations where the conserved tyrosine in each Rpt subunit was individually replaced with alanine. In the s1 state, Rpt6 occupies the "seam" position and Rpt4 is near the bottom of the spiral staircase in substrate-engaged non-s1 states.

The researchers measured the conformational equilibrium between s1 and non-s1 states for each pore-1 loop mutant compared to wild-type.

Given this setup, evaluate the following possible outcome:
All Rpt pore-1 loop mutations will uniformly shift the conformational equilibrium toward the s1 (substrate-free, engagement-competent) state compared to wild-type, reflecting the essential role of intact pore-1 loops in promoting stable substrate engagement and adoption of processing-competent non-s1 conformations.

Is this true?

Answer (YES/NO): NO